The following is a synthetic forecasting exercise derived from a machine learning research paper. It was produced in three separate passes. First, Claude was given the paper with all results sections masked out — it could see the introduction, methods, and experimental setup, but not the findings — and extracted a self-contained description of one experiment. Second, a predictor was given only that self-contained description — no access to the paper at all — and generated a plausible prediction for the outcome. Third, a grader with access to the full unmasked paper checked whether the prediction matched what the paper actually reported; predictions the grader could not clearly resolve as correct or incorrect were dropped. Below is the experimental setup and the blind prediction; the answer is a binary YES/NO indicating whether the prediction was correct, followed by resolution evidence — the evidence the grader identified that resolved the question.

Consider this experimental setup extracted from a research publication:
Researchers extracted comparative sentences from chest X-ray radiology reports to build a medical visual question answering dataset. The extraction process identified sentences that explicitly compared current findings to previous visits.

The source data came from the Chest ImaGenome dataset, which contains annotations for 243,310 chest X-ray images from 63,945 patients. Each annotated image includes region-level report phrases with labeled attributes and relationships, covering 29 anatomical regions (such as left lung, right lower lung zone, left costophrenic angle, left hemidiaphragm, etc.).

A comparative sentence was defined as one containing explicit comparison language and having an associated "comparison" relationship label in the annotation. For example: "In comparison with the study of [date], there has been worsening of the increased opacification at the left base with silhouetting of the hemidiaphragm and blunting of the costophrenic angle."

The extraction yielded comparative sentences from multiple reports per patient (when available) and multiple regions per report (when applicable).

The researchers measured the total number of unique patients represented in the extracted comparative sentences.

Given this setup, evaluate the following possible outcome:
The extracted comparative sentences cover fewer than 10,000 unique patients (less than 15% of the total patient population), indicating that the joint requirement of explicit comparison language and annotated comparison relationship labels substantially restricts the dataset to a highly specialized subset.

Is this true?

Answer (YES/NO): NO